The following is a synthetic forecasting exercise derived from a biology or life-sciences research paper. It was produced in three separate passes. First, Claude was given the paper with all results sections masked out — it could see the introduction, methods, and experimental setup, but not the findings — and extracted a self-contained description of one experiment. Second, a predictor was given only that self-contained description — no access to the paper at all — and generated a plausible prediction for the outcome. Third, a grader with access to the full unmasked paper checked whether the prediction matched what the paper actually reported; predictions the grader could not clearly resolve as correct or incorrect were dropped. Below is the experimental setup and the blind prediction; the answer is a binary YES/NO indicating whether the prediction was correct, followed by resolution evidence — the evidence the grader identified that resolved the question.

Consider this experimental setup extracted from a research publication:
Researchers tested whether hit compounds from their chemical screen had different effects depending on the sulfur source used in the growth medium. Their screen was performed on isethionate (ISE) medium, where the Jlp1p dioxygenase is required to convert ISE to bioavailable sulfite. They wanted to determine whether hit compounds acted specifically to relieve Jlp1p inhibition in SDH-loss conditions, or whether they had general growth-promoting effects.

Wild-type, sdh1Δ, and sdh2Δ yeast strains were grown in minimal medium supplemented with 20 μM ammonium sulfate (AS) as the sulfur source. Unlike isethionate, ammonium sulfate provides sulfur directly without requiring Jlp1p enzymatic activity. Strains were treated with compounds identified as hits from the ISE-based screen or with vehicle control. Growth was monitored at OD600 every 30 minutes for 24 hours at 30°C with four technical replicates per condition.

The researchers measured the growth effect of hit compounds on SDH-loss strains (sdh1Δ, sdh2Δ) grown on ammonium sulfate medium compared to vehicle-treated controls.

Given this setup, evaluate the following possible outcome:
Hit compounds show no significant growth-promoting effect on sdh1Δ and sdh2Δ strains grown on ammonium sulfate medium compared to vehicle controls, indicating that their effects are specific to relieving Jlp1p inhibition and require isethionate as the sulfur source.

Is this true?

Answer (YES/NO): YES